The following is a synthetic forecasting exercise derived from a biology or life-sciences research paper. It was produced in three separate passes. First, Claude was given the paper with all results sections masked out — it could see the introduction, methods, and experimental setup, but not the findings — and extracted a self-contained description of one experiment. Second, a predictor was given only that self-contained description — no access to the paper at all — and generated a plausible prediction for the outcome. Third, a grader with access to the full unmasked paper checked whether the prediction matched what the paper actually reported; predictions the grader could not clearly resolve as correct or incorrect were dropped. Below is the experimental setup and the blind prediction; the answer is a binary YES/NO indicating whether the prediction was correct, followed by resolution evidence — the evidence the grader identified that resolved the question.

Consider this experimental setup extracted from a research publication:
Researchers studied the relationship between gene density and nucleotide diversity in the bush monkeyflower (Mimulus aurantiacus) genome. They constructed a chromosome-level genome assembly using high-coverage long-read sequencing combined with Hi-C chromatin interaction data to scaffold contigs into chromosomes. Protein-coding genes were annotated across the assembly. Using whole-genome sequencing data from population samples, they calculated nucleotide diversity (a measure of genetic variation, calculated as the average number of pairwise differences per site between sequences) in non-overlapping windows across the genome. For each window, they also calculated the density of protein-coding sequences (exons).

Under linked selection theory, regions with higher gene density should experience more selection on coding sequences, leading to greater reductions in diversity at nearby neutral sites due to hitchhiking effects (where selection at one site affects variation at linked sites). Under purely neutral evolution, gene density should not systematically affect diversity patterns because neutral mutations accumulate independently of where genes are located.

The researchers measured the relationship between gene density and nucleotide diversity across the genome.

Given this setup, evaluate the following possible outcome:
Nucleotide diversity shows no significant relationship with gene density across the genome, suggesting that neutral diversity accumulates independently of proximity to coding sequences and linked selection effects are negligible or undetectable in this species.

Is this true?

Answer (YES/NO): NO